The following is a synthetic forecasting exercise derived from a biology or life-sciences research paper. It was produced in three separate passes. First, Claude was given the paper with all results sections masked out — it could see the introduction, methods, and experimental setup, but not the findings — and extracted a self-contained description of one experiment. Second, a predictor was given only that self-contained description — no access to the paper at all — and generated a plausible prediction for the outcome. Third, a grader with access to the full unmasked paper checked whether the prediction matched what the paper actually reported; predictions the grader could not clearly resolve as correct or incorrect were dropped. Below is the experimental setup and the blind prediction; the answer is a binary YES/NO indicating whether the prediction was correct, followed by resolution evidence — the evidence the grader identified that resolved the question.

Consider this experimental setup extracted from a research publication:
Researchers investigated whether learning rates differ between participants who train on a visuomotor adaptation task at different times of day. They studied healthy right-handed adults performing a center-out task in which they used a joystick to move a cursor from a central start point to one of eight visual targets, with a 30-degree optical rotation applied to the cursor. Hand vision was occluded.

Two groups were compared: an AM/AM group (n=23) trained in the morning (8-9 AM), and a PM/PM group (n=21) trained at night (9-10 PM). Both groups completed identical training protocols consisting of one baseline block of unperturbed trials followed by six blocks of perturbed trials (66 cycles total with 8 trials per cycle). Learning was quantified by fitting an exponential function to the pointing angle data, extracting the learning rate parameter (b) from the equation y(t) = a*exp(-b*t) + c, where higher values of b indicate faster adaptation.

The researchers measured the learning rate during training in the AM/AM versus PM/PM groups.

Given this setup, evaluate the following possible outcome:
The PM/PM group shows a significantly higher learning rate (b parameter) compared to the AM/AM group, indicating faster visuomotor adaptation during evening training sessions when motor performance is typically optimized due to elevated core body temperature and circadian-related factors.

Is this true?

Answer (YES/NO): NO